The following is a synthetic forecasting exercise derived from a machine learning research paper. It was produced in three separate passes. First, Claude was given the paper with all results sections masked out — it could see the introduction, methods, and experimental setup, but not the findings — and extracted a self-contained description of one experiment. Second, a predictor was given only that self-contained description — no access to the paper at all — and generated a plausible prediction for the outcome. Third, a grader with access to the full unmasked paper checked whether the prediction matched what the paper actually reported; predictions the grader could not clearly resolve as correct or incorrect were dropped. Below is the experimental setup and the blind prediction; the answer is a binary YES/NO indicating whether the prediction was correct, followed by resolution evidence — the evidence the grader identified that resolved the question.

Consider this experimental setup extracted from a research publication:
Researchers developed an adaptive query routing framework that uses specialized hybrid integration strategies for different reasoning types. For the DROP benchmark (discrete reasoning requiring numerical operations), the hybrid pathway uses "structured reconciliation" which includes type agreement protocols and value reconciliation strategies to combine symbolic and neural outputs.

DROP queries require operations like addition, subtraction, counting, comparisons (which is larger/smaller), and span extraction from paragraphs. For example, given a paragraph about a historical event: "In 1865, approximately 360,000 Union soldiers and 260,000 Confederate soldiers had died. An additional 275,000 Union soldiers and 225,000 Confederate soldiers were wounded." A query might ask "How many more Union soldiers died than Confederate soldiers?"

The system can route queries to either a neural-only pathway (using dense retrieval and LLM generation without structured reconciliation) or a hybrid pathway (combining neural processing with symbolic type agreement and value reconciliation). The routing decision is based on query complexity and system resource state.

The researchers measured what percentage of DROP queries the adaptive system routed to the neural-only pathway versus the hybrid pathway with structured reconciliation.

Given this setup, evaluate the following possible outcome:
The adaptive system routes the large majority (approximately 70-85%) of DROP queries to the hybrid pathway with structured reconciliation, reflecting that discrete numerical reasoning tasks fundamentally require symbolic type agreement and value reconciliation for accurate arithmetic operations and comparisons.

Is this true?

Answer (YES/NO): NO